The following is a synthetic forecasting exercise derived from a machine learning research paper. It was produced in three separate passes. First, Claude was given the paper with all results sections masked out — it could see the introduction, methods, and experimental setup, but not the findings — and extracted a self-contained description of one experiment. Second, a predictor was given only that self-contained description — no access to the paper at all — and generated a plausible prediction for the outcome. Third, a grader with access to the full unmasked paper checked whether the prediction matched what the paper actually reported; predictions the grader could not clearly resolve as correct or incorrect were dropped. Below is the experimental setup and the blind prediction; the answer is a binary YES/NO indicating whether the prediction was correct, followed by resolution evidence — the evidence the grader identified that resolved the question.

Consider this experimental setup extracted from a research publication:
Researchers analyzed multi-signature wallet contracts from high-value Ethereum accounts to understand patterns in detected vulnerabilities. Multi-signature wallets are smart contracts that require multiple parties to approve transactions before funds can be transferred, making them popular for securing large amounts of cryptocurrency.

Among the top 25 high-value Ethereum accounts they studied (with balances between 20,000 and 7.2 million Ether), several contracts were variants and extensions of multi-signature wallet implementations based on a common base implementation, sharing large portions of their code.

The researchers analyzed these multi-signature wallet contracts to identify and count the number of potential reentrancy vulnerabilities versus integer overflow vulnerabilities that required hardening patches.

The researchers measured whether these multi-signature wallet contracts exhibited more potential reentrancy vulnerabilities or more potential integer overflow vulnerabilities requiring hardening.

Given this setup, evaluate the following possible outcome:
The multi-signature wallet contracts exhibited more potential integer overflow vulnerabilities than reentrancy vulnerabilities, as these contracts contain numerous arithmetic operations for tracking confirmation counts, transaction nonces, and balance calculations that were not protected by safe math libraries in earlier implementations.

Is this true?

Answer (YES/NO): YES